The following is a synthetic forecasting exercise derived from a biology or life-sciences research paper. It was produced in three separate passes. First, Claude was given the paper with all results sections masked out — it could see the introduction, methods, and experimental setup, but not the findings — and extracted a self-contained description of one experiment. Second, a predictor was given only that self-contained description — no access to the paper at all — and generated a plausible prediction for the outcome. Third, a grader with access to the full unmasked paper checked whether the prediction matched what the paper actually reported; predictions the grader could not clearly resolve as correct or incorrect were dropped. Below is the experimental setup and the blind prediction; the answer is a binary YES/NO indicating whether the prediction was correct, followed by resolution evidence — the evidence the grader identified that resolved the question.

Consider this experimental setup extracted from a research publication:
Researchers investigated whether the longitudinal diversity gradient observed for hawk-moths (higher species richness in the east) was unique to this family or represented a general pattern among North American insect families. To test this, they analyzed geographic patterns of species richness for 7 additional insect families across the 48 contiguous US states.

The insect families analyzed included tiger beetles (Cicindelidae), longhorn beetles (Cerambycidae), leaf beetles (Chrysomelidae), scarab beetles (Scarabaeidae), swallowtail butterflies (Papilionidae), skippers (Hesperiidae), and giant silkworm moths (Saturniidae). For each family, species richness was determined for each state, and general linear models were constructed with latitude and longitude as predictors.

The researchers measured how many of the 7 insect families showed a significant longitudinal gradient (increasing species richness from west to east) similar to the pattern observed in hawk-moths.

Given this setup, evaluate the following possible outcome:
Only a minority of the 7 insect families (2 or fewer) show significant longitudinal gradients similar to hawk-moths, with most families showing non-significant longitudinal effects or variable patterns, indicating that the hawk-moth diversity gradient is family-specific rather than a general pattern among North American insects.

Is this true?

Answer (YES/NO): YES